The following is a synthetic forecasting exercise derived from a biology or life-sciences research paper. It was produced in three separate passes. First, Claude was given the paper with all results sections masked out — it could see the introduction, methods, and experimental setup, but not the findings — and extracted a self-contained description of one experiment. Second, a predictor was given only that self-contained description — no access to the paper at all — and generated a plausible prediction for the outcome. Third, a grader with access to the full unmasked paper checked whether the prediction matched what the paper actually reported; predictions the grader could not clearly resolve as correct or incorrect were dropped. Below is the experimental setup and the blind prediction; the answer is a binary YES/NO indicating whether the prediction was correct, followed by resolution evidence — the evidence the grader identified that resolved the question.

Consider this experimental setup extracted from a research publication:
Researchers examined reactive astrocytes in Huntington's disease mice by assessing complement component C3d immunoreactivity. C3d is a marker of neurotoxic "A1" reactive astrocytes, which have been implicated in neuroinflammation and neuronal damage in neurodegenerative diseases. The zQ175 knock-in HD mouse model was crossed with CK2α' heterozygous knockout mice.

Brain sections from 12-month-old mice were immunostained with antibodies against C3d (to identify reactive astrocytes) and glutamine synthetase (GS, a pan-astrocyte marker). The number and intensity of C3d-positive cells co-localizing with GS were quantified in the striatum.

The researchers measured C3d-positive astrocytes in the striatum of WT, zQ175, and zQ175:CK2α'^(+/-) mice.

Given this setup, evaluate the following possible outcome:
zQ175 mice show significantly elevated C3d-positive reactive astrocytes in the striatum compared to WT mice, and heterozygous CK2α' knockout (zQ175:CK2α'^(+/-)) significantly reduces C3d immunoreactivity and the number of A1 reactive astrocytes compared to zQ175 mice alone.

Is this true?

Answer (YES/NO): YES